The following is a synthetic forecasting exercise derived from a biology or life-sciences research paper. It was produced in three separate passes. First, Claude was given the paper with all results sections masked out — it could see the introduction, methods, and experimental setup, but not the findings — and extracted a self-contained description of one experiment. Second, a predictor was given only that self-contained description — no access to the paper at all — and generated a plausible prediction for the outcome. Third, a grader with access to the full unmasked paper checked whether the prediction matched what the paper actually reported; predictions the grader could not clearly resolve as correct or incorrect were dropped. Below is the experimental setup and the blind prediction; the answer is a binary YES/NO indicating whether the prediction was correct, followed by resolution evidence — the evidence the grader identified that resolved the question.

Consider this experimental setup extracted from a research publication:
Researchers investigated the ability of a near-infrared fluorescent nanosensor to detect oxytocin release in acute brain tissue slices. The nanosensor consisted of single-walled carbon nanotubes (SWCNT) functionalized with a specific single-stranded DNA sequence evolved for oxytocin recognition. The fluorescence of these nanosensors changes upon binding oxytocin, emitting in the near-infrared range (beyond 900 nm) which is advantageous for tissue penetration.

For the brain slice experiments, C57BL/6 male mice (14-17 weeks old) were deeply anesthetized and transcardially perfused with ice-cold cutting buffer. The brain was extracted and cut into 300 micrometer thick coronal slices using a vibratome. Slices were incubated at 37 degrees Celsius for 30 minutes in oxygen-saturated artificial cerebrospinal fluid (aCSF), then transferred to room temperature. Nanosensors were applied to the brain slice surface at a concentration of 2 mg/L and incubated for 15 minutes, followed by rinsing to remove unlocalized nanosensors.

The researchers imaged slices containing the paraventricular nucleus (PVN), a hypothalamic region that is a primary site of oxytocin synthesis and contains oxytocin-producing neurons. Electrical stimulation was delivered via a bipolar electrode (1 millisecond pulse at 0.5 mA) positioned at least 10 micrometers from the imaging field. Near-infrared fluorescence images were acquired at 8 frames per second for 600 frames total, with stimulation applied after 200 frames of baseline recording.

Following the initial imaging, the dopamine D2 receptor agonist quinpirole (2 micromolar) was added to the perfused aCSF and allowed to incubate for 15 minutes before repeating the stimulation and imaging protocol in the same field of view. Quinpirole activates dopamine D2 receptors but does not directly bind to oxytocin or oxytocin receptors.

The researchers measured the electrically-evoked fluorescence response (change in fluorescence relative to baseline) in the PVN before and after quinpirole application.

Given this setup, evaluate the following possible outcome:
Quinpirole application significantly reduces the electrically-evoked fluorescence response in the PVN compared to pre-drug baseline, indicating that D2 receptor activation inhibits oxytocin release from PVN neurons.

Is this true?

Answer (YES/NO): NO